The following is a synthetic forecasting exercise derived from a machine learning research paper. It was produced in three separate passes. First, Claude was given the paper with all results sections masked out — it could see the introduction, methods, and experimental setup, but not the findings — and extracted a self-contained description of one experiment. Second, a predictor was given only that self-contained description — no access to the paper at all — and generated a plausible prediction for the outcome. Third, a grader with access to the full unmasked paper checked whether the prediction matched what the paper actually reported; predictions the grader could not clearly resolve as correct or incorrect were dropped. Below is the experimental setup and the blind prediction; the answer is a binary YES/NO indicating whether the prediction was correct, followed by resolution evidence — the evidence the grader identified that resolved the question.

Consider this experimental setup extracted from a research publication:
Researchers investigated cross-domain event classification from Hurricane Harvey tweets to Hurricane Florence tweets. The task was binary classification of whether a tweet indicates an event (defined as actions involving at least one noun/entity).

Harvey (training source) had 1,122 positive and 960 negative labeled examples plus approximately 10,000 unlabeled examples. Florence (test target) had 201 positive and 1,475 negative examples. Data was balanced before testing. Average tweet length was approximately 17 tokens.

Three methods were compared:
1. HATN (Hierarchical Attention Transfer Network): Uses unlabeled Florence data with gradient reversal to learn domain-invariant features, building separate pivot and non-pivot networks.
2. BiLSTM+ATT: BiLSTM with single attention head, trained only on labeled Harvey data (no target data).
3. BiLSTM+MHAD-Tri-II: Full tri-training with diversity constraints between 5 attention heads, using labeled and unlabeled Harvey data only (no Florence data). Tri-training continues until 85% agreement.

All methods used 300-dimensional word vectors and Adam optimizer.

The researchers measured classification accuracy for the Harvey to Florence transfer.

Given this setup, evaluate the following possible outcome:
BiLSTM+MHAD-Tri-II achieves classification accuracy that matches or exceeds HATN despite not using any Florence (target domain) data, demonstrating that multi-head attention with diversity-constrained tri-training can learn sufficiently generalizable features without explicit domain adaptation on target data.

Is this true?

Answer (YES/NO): NO